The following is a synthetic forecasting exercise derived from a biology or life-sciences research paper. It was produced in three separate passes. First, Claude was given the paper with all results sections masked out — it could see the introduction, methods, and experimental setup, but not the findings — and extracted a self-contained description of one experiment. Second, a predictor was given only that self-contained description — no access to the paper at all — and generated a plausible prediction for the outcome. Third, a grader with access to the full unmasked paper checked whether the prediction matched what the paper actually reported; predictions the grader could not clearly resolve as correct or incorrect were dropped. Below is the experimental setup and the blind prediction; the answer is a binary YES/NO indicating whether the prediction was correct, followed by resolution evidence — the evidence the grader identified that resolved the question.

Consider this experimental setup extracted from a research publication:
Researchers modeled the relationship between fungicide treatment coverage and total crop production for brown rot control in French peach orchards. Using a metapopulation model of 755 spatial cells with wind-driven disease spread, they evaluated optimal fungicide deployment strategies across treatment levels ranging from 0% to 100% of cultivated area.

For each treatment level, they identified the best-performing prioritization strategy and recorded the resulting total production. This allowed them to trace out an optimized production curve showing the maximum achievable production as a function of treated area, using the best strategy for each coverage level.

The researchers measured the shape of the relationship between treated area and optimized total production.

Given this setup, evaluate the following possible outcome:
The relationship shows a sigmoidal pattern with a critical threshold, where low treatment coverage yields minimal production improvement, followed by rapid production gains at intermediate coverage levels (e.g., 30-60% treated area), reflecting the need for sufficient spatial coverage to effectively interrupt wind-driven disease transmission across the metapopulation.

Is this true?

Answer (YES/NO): NO